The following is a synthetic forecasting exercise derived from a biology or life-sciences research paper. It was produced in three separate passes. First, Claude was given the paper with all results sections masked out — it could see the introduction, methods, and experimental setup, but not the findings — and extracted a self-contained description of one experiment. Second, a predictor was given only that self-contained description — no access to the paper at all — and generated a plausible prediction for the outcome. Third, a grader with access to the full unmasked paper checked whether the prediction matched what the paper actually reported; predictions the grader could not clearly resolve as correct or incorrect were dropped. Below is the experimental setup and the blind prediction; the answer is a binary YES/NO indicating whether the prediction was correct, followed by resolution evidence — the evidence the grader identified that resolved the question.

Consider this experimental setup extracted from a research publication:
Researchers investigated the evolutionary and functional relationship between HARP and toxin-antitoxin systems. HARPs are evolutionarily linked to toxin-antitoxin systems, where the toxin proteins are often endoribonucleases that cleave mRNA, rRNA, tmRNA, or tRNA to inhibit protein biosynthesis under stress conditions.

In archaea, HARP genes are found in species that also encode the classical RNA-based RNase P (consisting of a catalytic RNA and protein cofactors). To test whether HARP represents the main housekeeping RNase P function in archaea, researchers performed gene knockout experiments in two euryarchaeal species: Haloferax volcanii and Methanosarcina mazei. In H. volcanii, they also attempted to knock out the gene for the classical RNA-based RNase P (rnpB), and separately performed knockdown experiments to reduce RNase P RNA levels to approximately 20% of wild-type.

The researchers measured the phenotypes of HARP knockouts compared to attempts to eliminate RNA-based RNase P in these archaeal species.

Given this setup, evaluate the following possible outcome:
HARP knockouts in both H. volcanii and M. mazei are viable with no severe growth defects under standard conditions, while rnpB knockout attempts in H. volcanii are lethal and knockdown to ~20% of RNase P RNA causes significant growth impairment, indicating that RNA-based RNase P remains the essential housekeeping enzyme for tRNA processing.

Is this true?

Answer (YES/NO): YES